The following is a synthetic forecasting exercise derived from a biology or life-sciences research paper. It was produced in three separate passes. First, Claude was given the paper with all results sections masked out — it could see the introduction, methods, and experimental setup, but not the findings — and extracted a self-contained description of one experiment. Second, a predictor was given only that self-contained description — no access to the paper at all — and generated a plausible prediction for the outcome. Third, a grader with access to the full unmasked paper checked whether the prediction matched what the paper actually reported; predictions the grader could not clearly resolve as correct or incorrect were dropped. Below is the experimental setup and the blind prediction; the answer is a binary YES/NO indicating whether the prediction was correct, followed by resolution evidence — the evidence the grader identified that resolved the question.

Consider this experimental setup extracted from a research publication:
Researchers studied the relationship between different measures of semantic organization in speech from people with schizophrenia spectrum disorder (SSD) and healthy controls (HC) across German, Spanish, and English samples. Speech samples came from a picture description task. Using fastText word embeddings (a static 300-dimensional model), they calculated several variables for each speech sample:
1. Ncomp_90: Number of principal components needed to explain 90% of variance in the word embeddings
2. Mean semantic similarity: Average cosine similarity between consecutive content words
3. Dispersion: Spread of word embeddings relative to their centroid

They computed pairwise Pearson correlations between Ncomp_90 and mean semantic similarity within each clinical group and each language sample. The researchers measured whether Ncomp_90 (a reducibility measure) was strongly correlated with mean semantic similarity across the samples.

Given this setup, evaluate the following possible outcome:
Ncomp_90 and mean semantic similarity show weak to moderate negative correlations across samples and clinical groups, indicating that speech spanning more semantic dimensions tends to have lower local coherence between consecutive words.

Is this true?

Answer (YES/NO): NO